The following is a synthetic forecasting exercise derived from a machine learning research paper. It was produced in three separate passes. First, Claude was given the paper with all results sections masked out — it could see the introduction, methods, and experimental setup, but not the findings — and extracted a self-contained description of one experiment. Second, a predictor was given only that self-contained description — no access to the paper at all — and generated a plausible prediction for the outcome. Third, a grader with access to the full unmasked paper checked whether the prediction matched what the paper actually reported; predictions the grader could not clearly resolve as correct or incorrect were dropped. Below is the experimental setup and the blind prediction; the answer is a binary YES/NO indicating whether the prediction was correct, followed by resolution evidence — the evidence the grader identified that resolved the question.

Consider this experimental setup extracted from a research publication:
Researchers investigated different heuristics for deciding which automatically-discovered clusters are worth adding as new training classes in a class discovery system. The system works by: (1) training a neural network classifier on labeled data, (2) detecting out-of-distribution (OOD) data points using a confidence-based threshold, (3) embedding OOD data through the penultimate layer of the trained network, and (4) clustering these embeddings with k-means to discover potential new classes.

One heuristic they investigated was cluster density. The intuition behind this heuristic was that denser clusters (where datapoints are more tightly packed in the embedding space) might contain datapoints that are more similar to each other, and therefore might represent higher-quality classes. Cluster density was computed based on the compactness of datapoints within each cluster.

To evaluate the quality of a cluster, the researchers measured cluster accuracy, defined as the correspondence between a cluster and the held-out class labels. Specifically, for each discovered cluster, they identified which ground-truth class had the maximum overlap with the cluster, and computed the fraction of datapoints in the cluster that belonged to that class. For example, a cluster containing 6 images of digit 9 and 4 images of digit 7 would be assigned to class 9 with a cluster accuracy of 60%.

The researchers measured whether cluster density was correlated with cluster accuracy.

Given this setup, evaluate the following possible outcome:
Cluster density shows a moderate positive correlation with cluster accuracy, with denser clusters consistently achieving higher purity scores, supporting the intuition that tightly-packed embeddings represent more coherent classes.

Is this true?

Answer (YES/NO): NO